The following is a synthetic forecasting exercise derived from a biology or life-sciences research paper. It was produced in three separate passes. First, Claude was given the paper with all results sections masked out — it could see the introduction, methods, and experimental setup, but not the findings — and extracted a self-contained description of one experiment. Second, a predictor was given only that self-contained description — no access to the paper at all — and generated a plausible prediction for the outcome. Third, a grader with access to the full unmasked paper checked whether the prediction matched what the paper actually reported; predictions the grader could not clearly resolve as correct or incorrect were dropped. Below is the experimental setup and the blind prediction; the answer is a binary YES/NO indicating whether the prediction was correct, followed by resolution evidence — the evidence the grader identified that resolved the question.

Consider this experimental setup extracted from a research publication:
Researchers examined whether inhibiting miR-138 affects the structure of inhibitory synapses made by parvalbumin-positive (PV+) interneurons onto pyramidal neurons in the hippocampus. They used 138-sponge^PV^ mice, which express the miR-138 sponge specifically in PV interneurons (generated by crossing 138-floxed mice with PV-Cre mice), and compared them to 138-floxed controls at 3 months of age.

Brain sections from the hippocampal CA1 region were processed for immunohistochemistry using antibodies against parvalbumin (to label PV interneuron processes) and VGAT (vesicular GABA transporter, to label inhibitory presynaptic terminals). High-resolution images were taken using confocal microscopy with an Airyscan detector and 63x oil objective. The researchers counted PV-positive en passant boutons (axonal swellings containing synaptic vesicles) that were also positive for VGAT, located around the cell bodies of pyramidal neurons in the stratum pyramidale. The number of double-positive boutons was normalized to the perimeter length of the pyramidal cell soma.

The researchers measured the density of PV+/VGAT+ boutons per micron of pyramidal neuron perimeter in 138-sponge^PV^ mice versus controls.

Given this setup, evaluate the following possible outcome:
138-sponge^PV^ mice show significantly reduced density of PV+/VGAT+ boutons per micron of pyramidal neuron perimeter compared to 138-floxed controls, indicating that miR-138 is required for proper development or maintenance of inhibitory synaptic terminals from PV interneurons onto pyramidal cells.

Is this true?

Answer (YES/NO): NO